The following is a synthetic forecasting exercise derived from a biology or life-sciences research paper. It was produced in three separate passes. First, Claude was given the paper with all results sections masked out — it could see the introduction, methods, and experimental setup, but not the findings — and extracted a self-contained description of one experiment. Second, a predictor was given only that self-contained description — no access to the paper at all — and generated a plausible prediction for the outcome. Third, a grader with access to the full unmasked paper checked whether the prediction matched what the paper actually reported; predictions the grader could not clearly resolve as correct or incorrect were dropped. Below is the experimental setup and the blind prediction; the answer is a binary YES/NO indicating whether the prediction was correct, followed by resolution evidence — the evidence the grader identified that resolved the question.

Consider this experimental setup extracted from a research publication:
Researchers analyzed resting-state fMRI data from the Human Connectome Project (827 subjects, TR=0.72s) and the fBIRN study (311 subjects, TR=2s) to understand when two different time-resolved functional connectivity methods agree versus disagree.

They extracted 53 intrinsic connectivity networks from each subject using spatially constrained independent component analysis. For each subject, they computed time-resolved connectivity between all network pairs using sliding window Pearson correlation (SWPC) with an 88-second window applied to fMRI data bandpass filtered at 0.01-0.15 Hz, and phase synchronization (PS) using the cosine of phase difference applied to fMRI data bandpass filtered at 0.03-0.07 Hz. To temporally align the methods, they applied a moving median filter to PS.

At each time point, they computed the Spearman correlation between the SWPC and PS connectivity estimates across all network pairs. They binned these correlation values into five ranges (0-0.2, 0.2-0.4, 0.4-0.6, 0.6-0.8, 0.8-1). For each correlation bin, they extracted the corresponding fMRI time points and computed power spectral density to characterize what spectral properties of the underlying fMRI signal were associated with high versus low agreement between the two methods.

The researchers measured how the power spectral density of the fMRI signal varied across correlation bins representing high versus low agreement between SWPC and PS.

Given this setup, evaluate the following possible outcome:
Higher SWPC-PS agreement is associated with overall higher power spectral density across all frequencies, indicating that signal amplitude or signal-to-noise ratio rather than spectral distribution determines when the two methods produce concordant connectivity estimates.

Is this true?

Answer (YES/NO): NO